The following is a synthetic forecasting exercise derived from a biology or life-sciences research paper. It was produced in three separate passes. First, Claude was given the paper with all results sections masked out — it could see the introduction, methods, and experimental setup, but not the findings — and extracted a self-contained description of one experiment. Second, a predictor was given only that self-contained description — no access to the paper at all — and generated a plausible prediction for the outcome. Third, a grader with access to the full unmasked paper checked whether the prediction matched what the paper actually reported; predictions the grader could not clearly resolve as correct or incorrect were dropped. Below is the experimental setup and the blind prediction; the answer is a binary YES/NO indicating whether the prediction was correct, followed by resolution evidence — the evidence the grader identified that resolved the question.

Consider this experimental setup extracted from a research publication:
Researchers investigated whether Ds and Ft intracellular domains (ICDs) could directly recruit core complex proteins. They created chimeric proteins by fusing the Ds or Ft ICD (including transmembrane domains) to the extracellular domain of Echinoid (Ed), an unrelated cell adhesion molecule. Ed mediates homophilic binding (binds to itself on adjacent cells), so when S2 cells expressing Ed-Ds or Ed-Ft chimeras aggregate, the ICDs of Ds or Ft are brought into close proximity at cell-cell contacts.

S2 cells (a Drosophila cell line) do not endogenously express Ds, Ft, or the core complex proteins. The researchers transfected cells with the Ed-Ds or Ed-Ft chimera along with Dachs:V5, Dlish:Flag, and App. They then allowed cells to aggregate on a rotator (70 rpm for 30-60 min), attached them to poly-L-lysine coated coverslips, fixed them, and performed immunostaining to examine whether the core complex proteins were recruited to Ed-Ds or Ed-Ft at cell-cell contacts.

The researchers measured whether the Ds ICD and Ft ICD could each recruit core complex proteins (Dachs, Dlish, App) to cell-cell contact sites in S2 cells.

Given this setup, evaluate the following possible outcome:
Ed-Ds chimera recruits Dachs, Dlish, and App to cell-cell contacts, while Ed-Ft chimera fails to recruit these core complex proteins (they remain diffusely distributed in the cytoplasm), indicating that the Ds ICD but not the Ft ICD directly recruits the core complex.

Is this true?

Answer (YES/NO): NO